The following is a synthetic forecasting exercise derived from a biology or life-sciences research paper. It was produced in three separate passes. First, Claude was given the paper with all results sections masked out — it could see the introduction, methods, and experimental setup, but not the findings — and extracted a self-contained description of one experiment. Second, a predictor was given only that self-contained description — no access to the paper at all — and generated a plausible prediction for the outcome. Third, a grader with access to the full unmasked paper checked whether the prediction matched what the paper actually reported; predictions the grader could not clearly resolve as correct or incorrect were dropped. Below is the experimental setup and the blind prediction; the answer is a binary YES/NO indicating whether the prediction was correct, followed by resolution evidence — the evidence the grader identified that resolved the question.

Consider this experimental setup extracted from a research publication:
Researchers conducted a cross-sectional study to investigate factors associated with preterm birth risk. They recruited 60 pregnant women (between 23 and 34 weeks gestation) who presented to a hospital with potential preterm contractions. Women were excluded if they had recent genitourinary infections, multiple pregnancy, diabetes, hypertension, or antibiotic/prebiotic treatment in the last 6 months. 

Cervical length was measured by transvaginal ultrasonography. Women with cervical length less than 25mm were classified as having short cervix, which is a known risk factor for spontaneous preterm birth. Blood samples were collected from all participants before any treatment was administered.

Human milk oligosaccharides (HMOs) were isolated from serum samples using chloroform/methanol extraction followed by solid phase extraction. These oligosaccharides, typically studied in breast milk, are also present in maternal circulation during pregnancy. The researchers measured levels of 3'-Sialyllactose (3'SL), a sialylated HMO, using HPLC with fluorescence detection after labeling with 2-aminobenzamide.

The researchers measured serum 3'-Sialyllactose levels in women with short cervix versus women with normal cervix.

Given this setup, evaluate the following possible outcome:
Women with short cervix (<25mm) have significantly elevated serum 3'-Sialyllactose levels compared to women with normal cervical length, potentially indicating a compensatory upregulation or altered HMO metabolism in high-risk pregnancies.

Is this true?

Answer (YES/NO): NO